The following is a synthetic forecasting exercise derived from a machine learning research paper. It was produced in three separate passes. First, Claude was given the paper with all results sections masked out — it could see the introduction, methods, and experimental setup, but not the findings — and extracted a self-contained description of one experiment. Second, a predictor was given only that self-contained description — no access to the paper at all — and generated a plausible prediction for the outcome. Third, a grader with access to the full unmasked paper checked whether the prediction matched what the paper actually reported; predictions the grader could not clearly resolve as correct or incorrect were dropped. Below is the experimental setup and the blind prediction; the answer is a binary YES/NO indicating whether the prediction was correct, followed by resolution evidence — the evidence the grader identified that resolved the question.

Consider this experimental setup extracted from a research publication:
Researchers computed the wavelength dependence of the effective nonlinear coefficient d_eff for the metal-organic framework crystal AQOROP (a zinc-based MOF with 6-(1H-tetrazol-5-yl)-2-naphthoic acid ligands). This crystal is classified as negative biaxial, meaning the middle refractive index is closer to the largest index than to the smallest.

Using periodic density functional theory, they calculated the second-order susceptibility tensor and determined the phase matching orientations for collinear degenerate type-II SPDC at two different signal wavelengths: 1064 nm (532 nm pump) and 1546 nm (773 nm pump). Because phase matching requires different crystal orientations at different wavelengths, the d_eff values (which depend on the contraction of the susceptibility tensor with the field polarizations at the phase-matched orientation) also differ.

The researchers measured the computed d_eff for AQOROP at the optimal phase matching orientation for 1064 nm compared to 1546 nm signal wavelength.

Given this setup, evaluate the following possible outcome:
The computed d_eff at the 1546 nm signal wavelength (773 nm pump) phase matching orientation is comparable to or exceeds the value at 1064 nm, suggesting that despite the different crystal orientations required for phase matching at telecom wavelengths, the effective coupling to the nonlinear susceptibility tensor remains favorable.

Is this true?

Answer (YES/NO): NO